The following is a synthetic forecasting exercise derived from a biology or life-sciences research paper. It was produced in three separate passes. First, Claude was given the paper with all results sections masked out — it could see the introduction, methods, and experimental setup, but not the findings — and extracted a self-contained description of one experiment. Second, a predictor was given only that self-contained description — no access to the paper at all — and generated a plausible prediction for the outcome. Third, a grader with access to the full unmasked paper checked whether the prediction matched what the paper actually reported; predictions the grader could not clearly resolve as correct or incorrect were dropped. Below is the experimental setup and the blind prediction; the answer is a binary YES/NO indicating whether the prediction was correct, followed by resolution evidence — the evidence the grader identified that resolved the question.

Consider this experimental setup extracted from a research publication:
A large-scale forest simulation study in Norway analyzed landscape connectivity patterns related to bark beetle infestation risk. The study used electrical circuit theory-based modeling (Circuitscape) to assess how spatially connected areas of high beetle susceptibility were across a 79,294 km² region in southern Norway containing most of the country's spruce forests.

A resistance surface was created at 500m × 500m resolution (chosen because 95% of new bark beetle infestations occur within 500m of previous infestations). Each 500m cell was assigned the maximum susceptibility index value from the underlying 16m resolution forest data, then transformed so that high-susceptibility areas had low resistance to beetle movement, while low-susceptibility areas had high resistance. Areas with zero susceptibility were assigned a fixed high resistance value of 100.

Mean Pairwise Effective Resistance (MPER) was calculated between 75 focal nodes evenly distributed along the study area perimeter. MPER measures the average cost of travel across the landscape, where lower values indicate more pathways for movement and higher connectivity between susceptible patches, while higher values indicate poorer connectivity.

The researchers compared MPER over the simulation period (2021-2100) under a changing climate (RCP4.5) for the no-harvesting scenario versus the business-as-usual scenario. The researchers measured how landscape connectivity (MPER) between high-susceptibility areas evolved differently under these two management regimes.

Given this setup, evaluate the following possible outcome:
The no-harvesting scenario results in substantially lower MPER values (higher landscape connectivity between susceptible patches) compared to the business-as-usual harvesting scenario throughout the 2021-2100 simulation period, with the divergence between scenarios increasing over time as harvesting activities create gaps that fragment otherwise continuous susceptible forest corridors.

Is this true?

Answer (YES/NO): NO